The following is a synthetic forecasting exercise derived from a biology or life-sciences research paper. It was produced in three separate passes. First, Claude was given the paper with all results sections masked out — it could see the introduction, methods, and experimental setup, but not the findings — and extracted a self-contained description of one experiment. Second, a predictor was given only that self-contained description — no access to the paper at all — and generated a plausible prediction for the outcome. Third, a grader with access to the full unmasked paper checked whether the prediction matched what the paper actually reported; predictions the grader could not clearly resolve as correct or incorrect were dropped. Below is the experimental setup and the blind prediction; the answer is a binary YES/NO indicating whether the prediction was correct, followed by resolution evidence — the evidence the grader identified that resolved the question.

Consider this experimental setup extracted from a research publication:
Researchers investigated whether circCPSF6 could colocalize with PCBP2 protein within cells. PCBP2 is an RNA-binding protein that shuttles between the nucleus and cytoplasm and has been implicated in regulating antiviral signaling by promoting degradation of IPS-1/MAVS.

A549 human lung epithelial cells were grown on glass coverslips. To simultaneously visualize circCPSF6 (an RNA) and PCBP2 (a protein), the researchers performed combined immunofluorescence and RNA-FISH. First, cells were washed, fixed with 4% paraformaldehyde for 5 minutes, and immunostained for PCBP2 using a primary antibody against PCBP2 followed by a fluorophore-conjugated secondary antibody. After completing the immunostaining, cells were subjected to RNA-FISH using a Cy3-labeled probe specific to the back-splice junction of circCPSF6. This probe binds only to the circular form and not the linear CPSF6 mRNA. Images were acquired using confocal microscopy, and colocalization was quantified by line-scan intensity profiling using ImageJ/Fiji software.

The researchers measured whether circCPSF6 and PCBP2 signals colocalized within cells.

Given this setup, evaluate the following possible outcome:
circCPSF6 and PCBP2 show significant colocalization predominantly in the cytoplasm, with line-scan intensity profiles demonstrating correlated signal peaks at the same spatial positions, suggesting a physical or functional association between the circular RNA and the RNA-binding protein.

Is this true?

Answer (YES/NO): YES